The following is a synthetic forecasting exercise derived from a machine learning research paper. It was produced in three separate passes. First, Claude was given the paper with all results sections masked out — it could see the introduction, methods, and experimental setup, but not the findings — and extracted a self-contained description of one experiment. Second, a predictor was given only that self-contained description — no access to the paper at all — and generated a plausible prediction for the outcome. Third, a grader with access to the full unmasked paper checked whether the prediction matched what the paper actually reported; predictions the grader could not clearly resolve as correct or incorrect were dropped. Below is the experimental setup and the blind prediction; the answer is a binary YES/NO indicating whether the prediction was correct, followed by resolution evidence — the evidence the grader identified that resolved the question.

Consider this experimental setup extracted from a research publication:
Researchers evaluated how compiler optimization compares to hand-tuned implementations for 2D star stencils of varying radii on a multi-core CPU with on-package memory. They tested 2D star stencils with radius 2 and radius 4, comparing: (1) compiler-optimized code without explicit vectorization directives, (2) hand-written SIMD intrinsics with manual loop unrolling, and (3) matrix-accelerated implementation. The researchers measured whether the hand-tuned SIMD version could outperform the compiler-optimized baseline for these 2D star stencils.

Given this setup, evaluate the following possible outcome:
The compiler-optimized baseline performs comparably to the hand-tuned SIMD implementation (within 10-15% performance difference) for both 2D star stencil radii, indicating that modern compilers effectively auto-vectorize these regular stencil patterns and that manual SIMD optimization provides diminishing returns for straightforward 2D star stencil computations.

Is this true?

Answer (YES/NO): YES